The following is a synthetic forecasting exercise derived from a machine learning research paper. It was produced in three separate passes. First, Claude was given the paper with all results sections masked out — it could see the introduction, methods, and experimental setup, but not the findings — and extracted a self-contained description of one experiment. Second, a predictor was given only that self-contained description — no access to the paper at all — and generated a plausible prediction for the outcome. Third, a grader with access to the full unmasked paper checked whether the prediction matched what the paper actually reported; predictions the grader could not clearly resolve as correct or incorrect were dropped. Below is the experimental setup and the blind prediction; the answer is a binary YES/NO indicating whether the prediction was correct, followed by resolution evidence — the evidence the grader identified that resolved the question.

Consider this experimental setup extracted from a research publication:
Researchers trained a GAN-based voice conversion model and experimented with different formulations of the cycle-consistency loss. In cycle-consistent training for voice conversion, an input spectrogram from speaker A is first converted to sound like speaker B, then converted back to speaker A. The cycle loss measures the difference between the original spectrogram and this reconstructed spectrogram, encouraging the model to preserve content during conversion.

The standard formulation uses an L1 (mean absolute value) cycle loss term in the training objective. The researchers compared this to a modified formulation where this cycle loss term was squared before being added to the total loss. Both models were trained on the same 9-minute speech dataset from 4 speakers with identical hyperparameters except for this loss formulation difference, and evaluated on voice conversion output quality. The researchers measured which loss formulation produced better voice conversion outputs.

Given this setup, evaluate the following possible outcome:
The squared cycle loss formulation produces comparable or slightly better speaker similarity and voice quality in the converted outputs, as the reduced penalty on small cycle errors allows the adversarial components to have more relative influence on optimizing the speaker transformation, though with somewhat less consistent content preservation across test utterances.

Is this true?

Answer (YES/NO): NO